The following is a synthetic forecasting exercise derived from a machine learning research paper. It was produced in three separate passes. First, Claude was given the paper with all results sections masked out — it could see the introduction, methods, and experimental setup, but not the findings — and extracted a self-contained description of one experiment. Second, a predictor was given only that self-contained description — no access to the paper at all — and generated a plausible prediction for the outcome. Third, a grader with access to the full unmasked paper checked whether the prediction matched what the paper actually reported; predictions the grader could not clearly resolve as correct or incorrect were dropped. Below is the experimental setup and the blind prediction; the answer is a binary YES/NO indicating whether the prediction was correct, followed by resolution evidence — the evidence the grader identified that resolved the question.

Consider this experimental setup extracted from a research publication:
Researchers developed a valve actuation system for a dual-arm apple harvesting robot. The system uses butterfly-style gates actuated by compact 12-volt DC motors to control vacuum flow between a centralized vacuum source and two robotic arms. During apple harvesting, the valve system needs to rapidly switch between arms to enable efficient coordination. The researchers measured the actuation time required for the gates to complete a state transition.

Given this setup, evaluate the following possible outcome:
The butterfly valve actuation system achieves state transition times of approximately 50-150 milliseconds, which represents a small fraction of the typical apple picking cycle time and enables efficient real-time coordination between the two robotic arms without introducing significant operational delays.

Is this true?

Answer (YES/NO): NO